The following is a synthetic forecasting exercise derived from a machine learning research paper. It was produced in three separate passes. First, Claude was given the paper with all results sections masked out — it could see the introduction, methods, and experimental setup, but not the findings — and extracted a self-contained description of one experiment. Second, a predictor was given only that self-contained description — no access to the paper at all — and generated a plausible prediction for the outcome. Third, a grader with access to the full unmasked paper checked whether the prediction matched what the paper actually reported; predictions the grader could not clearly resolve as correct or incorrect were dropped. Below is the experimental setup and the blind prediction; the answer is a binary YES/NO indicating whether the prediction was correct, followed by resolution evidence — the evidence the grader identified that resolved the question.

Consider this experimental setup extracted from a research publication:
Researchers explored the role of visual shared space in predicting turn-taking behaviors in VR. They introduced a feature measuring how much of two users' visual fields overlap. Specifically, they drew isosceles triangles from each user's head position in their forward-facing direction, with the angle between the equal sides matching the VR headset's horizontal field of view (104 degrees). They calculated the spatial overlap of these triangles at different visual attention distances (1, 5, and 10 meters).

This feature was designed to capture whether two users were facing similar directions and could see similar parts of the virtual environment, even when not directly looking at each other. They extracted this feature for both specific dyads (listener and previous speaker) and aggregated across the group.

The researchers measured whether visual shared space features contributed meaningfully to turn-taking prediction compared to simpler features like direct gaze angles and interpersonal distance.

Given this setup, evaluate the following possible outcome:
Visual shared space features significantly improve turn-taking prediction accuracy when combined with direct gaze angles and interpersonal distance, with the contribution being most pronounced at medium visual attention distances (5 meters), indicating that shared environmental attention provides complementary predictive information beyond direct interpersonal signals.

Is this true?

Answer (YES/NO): NO